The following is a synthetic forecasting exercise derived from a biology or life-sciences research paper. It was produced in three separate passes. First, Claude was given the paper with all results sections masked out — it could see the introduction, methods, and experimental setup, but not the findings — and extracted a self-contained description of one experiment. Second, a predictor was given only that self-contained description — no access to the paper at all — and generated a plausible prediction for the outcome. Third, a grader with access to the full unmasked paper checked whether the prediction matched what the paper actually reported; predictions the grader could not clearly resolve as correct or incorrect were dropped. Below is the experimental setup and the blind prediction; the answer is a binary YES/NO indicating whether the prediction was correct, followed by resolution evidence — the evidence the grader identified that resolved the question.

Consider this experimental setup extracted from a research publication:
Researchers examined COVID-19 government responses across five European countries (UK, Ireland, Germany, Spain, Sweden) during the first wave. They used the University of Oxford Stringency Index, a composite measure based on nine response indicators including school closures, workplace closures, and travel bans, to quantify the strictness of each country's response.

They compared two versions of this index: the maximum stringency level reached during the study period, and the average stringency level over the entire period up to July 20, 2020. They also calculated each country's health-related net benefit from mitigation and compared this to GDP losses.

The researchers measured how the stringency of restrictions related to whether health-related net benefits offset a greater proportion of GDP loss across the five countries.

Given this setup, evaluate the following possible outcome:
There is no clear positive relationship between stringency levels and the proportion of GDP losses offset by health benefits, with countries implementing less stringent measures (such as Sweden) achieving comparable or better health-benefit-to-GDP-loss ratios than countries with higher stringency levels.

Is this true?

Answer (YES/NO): YES